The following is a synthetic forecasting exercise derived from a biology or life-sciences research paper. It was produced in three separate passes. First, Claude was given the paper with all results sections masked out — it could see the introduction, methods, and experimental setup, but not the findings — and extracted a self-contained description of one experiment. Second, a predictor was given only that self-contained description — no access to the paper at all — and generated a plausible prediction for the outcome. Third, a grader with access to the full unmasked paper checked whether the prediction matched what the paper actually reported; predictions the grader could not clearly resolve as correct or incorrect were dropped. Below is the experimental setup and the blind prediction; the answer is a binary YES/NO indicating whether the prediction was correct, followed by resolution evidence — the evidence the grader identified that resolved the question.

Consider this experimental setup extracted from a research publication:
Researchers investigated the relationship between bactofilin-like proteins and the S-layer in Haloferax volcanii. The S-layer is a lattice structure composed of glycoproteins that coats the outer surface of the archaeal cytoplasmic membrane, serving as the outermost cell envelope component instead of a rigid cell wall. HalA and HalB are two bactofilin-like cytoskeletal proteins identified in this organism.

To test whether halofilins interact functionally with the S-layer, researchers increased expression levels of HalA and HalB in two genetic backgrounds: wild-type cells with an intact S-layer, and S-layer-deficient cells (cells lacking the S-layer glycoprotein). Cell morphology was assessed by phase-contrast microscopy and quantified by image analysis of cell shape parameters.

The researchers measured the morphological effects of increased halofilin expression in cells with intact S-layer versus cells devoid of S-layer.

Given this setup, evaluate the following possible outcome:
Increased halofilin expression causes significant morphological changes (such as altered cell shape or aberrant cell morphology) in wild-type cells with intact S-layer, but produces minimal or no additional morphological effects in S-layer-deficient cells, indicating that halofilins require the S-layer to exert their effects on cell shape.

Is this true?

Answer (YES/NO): NO